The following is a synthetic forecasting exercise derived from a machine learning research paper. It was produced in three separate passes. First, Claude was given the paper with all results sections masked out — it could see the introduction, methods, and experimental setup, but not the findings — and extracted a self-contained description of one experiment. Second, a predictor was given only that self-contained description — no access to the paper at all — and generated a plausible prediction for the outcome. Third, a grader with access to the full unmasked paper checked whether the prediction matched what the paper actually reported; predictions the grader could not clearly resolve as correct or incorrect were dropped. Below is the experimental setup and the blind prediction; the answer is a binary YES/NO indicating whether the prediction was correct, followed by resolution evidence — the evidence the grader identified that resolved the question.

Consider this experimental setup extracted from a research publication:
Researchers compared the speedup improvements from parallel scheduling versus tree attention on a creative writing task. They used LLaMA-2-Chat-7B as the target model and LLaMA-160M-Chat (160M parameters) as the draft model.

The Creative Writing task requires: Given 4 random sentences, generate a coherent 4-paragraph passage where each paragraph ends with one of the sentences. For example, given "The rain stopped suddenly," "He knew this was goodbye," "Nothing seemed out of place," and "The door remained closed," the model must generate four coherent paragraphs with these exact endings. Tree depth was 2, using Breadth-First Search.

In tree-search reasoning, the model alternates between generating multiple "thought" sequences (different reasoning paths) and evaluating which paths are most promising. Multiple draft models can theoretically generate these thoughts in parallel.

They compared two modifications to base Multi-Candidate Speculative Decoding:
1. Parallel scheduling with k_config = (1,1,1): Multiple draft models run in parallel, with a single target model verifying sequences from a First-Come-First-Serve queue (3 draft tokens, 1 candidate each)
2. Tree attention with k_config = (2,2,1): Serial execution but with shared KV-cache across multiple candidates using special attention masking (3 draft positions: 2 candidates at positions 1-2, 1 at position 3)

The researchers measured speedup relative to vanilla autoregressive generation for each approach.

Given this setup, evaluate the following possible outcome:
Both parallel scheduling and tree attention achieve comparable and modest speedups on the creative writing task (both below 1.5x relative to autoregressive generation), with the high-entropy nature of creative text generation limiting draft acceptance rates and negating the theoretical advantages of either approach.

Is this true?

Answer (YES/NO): NO